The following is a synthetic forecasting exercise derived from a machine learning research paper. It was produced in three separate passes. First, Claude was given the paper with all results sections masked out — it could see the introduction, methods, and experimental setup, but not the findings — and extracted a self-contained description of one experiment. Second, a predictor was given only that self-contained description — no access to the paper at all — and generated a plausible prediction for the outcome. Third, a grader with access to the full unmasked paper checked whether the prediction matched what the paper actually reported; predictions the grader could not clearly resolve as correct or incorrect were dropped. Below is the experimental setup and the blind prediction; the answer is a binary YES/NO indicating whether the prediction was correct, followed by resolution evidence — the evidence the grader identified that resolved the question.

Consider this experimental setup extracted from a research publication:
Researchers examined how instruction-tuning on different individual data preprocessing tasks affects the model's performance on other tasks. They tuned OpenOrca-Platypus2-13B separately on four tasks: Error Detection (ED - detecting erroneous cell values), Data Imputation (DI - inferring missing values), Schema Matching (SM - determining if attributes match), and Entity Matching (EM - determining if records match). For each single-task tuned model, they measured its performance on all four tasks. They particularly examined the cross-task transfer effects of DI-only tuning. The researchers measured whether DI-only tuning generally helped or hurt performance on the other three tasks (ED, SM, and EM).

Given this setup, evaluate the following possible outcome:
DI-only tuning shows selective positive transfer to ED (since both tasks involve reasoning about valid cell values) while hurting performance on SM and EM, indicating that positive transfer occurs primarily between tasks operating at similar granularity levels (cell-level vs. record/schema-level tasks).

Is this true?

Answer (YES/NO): NO